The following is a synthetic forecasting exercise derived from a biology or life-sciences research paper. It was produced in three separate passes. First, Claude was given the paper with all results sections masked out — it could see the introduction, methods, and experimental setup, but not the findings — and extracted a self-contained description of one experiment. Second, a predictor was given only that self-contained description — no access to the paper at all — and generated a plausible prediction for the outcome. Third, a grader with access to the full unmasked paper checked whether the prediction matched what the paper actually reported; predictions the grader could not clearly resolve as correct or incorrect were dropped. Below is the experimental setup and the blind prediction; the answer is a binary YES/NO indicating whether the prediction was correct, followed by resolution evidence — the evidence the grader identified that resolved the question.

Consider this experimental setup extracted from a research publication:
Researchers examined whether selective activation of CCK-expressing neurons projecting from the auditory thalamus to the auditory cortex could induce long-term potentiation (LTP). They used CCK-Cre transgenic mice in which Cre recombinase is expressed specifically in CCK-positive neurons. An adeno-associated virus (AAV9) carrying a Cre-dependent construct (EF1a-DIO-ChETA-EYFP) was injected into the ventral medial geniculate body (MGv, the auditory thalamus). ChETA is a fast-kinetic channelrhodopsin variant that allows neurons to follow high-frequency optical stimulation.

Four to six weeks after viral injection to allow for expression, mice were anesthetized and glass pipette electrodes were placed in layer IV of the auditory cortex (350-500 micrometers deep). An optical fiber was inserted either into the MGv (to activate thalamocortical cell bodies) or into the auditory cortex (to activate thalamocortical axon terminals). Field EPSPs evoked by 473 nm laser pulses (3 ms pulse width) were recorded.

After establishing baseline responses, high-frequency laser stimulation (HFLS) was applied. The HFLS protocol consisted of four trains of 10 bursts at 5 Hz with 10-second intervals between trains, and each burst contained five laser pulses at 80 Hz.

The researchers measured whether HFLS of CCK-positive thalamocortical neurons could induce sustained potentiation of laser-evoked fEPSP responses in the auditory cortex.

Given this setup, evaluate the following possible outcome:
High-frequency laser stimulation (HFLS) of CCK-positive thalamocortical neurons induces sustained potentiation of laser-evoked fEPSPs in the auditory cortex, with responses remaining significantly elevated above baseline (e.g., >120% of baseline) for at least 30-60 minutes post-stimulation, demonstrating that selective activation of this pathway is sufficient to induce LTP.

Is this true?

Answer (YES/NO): YES